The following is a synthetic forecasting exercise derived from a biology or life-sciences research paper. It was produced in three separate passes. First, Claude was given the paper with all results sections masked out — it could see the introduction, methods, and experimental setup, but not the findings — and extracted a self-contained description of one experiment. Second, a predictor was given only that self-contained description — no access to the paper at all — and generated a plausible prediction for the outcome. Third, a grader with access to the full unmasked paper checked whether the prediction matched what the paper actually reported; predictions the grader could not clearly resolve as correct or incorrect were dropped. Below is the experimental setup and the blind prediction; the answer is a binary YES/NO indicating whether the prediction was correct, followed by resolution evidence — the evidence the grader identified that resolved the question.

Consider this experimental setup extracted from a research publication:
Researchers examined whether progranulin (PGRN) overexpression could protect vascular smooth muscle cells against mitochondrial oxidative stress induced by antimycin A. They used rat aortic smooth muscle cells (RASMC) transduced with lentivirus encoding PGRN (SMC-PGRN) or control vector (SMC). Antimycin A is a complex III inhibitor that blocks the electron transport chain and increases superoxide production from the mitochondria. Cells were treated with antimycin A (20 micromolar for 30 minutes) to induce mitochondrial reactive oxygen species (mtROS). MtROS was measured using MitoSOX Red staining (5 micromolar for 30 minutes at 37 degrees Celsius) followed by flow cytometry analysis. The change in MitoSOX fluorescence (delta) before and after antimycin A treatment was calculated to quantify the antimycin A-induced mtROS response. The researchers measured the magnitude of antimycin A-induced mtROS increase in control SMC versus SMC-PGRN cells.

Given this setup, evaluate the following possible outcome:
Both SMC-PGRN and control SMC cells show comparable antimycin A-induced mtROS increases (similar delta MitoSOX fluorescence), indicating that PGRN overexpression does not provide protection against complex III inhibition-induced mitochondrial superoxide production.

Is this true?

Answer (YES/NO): NO